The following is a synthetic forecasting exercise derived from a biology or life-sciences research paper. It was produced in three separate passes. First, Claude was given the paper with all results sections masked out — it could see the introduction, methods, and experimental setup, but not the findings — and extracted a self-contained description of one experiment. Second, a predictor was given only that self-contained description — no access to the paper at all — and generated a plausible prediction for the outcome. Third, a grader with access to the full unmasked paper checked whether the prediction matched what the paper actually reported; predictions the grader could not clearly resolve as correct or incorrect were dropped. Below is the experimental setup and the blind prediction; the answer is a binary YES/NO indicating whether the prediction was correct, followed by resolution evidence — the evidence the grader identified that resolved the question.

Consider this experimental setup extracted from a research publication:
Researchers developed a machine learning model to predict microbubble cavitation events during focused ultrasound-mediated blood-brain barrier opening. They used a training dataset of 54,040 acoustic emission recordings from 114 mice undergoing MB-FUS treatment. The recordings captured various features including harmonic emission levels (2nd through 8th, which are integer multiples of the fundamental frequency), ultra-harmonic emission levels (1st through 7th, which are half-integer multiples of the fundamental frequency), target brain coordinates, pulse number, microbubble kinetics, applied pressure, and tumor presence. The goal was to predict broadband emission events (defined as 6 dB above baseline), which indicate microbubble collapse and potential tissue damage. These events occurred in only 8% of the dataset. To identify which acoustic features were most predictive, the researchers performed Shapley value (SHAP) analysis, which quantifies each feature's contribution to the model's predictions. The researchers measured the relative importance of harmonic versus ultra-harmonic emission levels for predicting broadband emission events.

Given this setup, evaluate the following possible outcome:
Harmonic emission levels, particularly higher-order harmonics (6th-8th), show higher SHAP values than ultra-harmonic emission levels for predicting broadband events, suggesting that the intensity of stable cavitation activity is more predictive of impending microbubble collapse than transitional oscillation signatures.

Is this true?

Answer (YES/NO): NO